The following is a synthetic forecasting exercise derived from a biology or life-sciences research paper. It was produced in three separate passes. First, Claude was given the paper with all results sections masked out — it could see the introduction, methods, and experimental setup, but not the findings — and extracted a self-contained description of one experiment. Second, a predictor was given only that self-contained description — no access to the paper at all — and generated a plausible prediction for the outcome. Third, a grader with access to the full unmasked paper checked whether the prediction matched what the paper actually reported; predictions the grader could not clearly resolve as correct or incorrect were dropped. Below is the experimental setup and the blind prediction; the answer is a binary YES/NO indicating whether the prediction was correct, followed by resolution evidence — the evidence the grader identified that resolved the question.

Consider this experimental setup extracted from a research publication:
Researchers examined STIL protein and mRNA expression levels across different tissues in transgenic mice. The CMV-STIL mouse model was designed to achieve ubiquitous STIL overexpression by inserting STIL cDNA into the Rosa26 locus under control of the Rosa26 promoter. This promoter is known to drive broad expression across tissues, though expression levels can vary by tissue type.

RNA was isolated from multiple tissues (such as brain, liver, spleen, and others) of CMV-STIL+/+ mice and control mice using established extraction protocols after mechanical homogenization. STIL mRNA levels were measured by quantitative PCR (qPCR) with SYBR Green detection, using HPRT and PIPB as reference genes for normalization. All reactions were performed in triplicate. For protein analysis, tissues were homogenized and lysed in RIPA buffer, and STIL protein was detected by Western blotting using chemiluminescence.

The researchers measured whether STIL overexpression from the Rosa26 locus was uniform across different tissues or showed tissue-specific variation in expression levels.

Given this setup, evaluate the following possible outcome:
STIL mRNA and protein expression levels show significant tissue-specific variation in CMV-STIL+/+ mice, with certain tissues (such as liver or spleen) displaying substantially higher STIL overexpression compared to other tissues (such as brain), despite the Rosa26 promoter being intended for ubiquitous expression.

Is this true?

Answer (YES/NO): NO